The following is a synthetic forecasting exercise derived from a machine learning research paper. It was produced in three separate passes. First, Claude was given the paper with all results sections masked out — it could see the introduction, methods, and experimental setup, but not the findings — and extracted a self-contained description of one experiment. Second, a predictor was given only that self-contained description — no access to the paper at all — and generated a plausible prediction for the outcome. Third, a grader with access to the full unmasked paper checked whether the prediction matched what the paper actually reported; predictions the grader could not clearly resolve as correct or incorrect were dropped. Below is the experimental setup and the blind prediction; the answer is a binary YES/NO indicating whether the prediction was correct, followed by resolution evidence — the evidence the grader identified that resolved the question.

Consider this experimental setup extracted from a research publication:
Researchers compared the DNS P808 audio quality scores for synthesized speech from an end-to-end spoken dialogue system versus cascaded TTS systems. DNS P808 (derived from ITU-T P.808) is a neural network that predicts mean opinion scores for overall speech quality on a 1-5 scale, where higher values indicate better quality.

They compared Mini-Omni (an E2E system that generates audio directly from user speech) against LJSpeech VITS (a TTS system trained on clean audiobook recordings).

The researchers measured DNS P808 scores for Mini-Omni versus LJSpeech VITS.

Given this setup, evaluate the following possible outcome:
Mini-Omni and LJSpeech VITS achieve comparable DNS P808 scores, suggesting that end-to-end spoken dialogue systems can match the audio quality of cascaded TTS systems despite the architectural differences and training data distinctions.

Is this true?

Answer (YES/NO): NO